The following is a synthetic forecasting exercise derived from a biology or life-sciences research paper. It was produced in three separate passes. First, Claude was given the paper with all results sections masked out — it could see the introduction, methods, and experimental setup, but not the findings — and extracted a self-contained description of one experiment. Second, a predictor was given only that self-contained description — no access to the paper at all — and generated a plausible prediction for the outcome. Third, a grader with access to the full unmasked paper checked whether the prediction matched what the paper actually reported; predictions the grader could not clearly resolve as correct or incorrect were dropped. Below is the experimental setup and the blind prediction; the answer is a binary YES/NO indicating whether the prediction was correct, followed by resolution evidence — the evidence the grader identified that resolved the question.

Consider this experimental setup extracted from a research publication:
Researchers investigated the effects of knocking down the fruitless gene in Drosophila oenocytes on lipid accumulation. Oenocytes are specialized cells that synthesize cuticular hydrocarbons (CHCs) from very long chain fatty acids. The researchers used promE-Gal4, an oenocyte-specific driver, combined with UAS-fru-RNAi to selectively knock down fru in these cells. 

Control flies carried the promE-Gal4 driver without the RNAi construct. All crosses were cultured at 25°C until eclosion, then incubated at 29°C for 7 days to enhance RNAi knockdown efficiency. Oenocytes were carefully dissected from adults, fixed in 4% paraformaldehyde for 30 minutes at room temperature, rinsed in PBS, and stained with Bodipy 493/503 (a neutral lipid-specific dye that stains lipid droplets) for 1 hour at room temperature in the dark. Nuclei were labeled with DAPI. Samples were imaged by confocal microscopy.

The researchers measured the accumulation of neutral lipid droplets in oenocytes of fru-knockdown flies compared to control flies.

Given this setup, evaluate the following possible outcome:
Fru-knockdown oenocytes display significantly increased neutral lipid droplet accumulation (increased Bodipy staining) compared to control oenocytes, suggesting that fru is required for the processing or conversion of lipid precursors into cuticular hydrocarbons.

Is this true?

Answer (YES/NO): YES